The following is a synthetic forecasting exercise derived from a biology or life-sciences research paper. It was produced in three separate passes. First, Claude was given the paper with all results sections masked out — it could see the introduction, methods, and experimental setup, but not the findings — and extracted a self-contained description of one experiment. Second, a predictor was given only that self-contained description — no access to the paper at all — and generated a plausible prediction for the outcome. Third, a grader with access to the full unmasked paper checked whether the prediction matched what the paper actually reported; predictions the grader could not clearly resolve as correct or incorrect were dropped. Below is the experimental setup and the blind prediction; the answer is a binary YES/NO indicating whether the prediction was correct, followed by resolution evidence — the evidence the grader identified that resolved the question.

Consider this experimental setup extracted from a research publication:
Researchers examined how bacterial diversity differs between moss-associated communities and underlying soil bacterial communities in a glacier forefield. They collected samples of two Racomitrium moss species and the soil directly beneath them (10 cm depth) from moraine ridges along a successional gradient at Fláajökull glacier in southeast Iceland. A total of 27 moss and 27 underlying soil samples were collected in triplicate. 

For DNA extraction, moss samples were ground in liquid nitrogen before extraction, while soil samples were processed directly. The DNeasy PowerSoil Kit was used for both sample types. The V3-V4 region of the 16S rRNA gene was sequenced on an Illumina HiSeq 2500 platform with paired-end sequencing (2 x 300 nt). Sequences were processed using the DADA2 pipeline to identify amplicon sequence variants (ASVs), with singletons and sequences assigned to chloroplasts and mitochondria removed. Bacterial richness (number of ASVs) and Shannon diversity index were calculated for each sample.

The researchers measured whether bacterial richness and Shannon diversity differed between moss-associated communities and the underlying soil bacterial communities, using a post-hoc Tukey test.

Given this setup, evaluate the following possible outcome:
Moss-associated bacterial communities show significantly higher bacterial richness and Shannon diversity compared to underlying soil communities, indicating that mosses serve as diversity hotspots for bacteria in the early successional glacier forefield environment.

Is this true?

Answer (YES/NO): NO